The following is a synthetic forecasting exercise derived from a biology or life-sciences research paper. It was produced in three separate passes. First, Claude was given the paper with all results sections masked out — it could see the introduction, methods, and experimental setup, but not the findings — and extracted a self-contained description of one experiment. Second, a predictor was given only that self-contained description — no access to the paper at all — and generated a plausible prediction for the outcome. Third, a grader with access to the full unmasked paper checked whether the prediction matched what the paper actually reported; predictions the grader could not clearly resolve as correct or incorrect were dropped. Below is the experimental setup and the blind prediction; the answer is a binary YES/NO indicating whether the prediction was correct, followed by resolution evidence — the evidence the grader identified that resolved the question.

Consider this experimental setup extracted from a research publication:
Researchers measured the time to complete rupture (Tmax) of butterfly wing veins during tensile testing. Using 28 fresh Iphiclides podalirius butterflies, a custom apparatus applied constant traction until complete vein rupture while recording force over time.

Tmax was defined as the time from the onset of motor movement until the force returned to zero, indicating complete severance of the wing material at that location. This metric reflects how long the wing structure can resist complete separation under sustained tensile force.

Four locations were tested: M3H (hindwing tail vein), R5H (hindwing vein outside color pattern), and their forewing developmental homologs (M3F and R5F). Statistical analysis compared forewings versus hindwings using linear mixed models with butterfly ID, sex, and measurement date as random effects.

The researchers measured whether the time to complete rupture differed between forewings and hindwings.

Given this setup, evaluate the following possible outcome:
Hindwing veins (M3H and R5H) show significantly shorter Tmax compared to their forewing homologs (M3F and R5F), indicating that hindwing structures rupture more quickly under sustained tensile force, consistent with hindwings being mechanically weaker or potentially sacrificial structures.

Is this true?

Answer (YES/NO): YES